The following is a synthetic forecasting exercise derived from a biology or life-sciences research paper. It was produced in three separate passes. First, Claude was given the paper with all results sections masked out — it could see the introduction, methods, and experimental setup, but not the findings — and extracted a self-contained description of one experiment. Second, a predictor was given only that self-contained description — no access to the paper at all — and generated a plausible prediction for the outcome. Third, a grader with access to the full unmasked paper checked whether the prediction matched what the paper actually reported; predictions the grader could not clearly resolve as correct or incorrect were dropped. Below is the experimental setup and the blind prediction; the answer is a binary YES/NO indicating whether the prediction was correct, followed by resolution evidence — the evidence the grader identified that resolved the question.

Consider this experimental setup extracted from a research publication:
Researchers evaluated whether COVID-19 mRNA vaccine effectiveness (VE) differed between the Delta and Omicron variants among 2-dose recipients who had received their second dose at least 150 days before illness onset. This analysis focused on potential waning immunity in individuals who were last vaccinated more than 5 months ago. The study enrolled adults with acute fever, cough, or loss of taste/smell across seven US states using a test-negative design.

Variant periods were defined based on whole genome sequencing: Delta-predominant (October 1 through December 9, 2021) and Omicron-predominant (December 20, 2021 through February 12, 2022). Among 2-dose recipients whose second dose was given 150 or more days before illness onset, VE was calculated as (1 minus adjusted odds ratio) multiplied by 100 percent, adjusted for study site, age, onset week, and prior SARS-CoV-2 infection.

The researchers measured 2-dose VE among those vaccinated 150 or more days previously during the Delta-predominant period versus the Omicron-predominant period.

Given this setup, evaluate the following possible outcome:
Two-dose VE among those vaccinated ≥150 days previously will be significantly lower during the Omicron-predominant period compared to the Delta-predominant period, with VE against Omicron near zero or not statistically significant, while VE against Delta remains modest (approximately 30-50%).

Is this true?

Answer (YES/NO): NO